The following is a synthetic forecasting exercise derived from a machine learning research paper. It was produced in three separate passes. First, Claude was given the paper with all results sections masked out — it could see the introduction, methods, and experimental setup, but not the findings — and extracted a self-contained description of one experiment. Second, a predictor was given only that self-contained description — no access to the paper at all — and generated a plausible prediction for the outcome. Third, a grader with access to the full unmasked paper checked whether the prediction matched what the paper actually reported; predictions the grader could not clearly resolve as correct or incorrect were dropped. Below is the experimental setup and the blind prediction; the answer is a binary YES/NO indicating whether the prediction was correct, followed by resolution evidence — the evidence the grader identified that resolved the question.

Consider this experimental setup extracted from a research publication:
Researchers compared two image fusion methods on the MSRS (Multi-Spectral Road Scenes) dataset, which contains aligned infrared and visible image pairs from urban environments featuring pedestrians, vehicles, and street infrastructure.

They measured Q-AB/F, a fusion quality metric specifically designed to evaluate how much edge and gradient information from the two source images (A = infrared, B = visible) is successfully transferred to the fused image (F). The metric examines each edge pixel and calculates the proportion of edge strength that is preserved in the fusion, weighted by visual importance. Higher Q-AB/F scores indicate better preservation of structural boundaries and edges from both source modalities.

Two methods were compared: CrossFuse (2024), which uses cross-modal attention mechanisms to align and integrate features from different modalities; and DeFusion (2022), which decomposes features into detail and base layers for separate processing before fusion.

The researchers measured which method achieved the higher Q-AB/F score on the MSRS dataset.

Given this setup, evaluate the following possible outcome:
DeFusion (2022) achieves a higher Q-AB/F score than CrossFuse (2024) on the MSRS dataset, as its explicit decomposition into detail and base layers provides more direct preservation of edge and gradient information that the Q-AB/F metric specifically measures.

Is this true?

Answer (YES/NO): NO